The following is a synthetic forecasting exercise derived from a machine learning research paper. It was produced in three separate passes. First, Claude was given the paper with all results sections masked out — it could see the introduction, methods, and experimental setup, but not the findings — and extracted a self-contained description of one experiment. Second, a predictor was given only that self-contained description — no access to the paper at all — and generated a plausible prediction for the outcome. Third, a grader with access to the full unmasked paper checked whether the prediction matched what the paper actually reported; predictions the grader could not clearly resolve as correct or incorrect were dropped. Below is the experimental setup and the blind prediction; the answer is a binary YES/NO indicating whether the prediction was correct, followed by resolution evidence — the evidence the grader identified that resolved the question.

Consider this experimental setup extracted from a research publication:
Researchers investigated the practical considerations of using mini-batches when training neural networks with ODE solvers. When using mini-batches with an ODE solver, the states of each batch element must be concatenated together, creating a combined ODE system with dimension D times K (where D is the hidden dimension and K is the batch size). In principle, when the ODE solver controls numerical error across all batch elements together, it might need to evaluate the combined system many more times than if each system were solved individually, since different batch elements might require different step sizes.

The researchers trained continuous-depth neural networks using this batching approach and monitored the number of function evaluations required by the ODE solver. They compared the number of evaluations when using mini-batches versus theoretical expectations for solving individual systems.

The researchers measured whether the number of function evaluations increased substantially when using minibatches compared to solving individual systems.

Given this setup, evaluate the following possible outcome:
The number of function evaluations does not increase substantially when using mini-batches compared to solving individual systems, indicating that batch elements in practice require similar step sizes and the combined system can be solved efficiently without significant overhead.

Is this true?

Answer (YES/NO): YES